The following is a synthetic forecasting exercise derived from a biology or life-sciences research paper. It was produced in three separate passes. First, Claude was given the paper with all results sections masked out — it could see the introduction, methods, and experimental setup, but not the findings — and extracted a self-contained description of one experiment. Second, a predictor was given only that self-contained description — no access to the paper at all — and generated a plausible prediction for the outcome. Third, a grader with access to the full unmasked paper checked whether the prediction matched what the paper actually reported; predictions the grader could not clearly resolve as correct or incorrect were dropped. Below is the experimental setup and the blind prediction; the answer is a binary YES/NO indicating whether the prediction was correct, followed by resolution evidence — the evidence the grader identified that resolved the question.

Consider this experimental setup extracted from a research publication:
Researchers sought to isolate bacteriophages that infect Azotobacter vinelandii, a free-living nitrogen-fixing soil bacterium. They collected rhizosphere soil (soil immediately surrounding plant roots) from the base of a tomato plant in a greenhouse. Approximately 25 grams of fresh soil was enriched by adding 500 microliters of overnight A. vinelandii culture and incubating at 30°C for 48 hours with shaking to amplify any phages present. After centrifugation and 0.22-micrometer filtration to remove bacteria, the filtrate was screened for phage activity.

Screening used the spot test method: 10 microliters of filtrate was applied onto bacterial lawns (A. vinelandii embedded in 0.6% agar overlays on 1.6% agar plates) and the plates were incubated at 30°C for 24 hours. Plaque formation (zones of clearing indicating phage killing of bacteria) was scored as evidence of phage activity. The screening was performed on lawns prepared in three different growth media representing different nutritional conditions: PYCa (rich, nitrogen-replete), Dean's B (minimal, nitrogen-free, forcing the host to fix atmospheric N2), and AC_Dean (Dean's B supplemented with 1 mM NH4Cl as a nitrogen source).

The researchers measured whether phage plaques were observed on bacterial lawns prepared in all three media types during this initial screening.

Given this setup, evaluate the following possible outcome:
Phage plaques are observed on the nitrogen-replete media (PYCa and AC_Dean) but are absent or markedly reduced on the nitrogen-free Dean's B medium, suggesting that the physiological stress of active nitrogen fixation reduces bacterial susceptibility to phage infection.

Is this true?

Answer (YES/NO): NO